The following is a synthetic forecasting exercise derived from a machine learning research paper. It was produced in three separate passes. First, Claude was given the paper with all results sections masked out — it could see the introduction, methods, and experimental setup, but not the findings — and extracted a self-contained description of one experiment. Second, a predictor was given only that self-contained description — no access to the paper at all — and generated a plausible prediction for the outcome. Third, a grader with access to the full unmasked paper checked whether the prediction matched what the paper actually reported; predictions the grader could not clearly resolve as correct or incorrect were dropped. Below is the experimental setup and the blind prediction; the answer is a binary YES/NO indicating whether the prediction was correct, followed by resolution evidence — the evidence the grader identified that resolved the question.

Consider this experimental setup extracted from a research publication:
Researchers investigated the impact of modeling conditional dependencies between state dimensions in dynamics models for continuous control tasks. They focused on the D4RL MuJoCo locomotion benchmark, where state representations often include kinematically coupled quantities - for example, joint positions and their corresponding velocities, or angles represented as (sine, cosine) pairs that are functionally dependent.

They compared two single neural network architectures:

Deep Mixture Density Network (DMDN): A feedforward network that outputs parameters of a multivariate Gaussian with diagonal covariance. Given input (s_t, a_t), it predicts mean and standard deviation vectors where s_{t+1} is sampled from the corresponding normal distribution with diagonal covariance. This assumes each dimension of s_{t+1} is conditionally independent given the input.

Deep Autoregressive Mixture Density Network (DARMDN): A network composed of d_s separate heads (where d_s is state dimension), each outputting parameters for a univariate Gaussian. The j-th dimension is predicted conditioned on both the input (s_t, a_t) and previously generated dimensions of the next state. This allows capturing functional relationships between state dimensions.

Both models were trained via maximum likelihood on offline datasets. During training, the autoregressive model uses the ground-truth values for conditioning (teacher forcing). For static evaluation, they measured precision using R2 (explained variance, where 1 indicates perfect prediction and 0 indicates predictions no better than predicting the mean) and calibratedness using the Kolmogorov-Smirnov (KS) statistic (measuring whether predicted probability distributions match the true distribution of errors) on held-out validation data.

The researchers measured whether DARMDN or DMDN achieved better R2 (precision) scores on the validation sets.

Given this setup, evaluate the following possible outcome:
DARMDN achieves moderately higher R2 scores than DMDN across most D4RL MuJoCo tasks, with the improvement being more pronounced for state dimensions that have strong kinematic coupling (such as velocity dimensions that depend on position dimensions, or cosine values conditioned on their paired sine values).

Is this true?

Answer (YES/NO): NO